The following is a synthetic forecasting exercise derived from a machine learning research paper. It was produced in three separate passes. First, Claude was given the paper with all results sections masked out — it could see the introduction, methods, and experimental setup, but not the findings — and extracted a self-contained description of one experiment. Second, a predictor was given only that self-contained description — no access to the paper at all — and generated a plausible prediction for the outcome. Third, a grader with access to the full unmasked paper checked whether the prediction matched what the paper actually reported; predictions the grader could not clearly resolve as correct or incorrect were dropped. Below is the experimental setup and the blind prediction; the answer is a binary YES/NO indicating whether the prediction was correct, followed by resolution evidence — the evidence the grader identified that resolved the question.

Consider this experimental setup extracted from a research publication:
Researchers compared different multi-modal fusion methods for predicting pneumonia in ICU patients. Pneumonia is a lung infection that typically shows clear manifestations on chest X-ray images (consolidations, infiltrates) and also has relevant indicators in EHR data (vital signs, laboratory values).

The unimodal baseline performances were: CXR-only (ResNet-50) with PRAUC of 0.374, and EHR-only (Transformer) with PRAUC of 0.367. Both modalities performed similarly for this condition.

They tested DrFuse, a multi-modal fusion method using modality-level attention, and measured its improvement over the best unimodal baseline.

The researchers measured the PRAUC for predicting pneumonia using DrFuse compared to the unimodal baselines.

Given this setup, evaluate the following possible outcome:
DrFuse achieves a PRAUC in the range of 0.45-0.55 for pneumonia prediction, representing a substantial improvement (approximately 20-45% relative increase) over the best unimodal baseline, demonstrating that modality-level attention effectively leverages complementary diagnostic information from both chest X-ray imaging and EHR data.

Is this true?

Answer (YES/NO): NO